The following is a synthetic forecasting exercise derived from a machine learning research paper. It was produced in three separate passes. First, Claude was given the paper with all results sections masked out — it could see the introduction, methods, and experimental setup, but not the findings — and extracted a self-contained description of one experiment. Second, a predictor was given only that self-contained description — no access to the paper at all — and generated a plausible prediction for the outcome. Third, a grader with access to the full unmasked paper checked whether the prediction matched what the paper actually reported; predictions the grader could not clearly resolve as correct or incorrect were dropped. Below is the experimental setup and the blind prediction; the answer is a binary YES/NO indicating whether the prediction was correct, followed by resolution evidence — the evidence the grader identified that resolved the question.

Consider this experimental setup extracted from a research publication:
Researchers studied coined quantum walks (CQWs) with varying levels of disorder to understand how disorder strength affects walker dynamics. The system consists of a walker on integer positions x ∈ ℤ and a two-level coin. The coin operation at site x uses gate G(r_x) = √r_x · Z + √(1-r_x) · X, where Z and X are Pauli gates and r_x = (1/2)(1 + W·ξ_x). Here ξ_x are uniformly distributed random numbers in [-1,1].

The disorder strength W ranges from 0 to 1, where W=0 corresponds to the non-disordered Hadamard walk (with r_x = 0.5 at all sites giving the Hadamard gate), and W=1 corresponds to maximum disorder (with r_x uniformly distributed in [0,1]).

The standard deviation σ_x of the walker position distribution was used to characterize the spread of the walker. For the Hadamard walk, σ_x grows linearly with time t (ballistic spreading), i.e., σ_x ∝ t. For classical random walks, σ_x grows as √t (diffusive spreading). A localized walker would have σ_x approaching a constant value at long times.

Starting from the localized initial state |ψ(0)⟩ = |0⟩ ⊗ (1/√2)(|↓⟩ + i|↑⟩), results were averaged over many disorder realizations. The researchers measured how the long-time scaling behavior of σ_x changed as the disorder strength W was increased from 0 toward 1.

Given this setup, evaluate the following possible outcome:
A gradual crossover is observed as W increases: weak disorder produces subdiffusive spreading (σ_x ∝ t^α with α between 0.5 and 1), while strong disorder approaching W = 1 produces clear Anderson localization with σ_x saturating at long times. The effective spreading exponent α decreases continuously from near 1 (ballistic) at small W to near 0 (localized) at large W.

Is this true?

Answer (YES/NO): NO